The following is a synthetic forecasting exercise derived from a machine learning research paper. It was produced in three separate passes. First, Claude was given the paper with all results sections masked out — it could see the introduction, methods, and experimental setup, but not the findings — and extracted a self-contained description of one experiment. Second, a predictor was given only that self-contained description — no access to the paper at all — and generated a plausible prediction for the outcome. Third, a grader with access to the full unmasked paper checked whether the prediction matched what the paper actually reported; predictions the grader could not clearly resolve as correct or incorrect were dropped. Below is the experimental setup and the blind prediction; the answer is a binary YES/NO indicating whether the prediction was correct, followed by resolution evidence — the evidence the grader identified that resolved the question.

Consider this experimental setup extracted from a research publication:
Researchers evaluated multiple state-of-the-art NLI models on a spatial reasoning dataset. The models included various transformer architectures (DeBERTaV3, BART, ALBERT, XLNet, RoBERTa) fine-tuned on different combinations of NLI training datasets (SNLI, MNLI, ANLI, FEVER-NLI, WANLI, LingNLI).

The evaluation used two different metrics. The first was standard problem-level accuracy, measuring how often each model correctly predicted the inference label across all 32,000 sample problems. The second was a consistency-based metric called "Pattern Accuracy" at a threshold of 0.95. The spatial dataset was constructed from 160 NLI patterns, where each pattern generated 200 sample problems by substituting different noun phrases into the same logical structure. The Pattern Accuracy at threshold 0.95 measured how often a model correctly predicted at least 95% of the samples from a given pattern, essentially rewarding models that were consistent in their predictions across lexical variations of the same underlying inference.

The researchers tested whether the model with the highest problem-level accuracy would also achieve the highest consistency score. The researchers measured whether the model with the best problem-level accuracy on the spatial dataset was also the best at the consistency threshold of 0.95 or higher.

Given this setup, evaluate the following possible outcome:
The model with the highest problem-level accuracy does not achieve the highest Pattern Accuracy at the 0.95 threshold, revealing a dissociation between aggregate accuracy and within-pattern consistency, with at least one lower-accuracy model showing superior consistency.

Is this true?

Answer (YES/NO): YES